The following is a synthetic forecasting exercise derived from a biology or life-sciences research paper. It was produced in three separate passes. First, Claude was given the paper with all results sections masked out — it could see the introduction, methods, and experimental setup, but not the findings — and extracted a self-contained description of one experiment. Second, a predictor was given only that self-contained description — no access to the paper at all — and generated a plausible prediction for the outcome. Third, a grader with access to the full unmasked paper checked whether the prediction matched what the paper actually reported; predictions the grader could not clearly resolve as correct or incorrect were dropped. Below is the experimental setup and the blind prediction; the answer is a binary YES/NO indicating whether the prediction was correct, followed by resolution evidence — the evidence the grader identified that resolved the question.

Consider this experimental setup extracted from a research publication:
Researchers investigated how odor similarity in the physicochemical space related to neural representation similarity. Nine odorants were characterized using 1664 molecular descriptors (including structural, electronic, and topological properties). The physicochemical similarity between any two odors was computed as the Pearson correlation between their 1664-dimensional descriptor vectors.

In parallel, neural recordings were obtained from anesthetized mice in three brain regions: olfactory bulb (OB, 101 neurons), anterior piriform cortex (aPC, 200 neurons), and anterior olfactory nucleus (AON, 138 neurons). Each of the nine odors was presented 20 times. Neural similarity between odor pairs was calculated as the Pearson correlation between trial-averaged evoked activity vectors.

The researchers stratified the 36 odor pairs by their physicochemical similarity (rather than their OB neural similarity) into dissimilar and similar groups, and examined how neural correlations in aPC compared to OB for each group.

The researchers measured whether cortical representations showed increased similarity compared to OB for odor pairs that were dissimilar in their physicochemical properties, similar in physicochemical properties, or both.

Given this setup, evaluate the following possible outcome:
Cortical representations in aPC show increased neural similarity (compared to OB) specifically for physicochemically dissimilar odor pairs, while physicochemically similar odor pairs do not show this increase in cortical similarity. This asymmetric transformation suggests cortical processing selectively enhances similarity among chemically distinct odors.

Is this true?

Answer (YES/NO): NO